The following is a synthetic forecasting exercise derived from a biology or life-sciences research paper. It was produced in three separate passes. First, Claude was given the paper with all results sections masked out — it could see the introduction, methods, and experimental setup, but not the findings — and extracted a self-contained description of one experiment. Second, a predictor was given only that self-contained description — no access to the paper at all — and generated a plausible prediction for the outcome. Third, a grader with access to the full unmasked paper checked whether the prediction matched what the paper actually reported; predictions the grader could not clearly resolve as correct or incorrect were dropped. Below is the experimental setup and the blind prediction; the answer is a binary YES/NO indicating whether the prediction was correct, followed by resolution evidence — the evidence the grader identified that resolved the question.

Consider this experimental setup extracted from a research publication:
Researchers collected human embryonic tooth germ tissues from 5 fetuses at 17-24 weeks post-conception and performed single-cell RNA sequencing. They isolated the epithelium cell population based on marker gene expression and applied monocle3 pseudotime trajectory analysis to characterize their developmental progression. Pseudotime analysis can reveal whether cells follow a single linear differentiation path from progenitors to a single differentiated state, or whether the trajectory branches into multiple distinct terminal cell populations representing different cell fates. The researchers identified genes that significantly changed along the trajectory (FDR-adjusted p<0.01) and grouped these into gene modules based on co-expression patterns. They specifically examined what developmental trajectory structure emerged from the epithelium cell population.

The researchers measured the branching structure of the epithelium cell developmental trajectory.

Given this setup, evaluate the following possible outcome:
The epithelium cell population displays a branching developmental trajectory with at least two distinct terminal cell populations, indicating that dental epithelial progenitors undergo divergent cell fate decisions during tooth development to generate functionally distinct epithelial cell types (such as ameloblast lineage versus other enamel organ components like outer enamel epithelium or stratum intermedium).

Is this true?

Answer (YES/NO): YES